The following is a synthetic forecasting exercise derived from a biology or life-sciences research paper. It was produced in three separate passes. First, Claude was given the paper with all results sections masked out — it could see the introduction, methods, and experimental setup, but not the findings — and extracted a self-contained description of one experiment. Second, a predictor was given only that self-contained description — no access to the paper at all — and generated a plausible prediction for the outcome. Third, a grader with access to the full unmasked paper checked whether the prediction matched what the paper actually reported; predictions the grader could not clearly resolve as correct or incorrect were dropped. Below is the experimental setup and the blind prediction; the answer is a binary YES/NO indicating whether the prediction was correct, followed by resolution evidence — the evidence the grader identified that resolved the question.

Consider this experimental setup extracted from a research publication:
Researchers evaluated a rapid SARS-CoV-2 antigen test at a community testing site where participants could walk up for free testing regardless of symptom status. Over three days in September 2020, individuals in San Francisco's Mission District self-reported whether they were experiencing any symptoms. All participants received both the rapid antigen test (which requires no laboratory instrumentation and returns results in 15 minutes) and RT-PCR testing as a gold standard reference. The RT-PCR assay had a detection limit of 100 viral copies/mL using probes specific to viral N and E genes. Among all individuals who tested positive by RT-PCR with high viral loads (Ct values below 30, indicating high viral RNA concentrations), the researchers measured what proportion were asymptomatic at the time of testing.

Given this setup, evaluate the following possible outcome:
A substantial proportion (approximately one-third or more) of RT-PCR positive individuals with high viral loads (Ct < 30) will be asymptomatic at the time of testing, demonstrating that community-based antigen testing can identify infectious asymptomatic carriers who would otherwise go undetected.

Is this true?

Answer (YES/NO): YES